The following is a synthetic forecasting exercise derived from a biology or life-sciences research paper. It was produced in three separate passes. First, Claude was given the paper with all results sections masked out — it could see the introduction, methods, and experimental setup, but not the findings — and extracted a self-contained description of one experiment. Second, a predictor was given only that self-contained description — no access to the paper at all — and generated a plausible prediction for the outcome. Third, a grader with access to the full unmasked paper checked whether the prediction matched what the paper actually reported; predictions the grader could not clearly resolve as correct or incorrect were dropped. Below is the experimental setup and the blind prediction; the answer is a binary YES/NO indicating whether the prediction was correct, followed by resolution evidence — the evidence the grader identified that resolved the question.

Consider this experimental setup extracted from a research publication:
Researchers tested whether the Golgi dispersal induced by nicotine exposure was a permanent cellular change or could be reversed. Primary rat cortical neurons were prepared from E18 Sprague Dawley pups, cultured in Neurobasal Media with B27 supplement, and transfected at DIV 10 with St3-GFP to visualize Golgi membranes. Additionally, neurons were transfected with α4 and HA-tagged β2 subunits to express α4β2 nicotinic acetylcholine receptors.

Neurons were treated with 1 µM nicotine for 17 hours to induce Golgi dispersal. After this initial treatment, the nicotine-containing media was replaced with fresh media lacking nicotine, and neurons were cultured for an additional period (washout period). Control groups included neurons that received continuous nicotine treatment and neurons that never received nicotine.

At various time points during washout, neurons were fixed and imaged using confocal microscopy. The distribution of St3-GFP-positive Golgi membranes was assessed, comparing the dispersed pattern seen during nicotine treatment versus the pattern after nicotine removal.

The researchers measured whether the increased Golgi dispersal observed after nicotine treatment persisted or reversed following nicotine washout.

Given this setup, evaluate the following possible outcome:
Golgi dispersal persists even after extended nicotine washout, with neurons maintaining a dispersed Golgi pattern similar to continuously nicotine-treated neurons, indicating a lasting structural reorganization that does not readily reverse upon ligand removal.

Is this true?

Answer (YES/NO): NO